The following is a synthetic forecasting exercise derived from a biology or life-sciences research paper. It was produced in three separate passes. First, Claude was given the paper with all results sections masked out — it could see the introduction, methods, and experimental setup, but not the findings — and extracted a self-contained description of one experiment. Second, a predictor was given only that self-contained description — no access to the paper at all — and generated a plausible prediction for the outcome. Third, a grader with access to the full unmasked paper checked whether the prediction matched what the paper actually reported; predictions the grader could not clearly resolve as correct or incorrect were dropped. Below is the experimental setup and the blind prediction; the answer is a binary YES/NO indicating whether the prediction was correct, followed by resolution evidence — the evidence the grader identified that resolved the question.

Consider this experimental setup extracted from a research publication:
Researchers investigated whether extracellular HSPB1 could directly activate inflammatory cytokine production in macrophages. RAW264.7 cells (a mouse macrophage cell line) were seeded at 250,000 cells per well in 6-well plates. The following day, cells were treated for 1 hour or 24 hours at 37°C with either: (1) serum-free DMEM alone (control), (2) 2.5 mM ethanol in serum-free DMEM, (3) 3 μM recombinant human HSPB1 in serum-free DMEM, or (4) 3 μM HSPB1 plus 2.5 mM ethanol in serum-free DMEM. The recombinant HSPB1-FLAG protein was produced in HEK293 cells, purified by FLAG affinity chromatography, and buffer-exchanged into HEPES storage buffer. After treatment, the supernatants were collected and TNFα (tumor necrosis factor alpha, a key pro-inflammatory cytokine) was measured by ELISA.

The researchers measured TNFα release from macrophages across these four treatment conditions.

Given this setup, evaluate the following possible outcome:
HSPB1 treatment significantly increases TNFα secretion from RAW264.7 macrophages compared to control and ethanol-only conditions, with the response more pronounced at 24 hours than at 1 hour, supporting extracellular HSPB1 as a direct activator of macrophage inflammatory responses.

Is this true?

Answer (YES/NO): NO